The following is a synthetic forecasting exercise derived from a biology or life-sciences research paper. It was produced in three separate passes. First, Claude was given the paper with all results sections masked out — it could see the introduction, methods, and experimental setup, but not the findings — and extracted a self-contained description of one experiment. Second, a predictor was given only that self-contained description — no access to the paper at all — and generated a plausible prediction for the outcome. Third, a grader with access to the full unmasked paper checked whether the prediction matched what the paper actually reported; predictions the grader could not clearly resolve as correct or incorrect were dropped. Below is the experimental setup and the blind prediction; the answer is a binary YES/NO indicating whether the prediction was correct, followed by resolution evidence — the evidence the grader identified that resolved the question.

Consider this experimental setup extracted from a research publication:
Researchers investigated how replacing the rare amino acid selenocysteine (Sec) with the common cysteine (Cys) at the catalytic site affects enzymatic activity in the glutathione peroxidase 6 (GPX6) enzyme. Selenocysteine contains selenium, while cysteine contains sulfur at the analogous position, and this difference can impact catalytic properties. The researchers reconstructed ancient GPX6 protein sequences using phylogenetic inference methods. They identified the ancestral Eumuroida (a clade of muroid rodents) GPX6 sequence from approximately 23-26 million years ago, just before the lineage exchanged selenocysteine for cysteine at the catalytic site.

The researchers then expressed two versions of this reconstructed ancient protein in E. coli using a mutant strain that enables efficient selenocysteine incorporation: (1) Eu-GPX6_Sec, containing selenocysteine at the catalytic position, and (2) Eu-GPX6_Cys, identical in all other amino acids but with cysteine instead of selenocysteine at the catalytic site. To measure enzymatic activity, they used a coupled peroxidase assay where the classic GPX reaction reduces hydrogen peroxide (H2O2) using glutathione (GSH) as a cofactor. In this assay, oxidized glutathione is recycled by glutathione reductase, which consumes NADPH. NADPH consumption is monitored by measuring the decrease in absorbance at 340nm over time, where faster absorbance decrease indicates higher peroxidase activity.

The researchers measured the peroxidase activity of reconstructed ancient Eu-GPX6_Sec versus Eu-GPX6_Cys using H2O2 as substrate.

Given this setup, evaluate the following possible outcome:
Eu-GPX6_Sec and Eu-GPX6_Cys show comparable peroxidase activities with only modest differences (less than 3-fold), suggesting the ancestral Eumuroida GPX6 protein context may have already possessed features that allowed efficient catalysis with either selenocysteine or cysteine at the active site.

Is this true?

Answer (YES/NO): NO